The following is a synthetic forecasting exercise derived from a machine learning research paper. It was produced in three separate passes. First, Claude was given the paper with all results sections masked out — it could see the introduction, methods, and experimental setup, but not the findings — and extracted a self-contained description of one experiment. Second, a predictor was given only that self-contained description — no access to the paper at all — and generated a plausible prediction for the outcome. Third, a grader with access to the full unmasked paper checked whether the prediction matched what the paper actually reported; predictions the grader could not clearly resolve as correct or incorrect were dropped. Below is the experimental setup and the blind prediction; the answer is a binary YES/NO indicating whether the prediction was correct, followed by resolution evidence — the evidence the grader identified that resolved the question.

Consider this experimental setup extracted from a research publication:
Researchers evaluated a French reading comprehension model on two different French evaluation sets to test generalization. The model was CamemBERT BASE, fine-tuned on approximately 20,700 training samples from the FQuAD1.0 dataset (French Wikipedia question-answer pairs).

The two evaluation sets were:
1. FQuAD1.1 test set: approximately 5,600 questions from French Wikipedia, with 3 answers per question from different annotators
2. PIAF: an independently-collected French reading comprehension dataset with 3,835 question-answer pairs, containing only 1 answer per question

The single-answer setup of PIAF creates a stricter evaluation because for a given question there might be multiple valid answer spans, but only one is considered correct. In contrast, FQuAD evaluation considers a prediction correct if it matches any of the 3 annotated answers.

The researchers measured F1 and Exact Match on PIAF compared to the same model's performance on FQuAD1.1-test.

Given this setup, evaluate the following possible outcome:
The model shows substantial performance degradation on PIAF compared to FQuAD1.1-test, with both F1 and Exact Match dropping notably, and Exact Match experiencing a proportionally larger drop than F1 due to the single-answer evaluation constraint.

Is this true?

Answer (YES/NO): YES